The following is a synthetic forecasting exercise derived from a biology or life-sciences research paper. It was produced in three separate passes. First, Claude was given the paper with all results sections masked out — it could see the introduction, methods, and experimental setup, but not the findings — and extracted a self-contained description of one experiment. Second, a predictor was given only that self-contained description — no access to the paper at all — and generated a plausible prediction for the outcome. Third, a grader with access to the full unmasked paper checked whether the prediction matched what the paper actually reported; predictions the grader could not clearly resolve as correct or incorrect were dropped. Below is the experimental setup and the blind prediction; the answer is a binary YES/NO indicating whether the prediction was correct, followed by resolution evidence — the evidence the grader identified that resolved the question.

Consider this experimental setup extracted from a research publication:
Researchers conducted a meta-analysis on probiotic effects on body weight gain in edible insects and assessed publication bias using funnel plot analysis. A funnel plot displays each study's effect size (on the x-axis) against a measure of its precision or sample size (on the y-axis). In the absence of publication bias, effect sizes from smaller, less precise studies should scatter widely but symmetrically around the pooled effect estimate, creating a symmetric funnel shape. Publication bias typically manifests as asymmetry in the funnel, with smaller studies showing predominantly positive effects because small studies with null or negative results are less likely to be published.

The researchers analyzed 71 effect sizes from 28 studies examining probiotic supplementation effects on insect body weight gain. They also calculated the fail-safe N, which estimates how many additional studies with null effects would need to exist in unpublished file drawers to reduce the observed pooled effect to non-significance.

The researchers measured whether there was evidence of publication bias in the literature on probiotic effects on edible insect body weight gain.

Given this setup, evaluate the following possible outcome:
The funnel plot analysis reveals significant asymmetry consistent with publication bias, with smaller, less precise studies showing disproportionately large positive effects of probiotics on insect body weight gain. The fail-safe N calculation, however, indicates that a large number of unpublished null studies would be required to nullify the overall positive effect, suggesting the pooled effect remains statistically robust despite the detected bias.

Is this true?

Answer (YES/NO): NO